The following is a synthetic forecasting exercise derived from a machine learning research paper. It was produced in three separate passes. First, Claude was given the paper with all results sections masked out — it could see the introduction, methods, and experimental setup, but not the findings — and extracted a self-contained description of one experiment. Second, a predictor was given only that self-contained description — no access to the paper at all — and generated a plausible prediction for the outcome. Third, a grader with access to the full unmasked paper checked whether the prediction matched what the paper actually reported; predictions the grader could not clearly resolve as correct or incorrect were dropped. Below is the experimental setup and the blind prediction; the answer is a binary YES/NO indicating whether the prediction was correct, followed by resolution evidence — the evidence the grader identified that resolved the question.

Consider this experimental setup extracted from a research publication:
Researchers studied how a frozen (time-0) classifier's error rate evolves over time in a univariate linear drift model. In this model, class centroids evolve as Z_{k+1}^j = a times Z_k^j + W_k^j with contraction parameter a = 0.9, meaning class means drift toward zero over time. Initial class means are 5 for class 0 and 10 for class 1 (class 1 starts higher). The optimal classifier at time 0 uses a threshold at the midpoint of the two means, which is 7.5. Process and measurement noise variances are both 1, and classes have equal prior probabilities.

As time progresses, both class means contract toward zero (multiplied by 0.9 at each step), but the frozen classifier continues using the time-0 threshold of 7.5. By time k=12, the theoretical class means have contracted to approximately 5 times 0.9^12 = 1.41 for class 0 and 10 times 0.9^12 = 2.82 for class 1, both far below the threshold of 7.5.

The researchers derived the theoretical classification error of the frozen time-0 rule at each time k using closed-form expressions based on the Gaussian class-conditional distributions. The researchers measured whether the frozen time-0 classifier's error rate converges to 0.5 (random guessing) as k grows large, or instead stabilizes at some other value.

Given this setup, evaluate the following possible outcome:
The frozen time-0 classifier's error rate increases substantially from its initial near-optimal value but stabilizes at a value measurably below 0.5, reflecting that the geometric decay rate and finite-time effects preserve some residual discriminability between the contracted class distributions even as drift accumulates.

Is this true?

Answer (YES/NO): NO